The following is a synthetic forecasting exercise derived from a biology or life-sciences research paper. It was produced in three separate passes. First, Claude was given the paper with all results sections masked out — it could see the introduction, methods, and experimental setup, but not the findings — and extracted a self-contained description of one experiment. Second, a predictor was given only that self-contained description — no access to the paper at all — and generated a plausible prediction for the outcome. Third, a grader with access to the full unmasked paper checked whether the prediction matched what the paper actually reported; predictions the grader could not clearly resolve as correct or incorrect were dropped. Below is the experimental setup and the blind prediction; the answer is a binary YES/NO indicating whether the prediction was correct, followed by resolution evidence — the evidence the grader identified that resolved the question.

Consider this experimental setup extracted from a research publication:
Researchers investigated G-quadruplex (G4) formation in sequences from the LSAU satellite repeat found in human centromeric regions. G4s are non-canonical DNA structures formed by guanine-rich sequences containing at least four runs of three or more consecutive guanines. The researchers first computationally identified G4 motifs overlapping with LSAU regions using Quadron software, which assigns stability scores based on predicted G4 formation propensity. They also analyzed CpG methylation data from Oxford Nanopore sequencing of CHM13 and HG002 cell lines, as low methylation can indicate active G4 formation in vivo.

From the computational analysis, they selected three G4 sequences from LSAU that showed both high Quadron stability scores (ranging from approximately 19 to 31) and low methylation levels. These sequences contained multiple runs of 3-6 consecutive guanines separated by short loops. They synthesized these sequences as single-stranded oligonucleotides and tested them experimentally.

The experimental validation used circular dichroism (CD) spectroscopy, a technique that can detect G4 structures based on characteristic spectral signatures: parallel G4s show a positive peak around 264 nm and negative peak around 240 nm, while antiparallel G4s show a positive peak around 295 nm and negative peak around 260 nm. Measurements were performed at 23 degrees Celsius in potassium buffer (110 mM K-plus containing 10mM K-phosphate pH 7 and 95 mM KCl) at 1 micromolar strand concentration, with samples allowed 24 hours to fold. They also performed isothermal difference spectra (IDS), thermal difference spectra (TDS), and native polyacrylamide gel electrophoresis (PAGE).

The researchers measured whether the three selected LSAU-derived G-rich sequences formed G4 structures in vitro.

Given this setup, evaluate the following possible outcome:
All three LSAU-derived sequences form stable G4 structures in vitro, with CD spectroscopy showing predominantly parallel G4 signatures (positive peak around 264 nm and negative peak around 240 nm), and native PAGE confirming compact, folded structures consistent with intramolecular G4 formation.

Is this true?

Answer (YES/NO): NO